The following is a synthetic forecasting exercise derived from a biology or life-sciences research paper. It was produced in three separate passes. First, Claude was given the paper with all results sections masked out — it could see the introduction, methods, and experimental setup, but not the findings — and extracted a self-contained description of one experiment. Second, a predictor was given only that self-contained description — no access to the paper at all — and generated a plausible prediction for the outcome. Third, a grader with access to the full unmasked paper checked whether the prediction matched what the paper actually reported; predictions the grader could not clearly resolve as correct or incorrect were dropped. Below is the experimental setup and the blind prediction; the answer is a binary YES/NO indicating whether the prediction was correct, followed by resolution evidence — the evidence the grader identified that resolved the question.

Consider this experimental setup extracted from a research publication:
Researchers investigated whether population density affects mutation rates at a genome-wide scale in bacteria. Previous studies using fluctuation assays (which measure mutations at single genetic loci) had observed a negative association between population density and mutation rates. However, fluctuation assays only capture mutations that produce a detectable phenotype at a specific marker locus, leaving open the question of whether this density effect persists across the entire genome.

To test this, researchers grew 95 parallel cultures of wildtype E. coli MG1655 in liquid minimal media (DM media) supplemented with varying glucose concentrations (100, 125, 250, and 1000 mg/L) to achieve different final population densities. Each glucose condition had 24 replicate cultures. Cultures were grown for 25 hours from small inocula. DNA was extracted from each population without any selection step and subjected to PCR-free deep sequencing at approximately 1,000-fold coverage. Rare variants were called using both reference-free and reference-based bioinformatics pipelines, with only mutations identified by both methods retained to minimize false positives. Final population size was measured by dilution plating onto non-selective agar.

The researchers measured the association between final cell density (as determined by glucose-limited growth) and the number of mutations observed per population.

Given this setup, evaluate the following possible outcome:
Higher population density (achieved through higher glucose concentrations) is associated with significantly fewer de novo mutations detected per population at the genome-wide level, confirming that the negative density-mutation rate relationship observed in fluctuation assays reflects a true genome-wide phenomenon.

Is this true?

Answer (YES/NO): YES